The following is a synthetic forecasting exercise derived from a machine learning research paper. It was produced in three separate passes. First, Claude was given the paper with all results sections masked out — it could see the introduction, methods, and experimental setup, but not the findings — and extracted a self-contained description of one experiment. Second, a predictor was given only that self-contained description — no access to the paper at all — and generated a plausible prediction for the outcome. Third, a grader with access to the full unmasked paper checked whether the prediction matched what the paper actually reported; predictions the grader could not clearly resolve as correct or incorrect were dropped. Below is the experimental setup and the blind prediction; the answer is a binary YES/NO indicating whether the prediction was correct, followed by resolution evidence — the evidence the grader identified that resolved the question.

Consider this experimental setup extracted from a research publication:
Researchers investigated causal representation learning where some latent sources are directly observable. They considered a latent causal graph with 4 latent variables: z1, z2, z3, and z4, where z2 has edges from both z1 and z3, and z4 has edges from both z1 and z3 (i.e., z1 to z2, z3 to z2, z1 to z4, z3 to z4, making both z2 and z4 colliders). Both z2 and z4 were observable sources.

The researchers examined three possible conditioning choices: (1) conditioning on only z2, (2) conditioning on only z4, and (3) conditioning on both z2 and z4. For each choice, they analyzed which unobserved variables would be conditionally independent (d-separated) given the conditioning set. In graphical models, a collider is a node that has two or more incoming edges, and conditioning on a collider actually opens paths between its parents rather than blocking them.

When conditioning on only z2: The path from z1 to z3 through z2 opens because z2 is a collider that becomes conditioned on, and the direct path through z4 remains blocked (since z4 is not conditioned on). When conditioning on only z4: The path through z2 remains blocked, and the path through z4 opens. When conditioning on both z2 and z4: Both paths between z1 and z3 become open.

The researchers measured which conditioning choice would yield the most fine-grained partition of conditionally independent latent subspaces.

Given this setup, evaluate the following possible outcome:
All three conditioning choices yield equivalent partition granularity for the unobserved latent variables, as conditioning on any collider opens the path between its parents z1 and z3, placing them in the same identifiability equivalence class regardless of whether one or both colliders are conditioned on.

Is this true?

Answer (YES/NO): NO